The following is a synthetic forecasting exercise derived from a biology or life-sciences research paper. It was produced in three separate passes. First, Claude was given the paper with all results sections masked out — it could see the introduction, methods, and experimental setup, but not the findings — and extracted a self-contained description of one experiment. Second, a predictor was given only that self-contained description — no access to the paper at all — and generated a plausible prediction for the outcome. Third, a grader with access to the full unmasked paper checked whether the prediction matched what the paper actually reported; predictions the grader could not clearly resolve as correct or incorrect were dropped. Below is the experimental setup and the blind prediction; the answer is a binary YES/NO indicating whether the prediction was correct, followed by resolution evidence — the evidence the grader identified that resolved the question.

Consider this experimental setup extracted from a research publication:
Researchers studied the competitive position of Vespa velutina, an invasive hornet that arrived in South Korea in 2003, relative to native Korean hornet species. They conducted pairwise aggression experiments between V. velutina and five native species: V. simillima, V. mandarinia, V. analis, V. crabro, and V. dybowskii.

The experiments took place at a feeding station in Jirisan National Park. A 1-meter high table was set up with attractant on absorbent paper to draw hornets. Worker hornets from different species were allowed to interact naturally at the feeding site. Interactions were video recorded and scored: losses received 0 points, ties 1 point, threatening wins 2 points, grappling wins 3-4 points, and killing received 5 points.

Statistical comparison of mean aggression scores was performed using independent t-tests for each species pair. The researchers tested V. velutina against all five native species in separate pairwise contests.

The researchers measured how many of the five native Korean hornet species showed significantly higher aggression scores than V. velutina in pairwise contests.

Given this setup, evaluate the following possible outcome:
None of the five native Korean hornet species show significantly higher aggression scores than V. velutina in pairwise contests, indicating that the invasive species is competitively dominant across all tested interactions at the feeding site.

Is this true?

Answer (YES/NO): NO